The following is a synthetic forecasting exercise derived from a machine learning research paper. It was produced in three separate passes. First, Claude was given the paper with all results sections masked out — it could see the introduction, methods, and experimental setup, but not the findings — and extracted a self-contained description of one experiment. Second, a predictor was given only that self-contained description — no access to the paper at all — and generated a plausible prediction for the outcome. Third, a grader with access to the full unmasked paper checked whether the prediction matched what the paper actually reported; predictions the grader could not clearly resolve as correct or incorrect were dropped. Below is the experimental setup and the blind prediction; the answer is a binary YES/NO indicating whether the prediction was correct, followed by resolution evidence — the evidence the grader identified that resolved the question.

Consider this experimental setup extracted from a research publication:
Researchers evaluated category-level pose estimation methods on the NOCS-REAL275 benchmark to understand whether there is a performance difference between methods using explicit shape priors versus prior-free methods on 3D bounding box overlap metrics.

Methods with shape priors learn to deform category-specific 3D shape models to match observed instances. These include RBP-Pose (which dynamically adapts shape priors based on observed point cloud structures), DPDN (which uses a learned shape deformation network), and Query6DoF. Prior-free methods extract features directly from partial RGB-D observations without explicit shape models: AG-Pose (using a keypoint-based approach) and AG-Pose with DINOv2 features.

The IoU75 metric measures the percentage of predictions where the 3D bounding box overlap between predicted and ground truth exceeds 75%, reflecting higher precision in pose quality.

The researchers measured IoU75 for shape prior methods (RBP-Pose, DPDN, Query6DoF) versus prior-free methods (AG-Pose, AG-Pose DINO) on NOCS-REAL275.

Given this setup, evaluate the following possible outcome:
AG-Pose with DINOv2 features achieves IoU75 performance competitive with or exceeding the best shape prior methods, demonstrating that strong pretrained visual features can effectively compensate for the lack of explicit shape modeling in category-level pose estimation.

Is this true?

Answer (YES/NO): YES